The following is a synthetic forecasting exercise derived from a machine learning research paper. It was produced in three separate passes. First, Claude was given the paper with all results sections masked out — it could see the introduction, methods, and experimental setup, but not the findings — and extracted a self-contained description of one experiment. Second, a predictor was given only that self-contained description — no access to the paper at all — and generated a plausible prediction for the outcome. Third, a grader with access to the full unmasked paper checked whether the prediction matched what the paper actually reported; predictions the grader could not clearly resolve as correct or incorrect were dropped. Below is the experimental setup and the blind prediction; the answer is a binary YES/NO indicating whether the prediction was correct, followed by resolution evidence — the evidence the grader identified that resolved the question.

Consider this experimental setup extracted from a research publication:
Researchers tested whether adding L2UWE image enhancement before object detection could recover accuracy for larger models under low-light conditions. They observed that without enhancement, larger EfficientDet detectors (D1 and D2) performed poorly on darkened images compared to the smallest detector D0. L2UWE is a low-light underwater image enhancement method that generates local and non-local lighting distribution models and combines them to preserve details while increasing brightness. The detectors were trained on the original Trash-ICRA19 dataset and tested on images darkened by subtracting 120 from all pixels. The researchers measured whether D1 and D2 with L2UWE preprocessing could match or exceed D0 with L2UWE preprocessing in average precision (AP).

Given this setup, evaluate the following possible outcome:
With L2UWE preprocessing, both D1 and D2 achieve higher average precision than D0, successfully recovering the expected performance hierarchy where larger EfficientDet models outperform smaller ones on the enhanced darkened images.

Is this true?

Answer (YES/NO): NO